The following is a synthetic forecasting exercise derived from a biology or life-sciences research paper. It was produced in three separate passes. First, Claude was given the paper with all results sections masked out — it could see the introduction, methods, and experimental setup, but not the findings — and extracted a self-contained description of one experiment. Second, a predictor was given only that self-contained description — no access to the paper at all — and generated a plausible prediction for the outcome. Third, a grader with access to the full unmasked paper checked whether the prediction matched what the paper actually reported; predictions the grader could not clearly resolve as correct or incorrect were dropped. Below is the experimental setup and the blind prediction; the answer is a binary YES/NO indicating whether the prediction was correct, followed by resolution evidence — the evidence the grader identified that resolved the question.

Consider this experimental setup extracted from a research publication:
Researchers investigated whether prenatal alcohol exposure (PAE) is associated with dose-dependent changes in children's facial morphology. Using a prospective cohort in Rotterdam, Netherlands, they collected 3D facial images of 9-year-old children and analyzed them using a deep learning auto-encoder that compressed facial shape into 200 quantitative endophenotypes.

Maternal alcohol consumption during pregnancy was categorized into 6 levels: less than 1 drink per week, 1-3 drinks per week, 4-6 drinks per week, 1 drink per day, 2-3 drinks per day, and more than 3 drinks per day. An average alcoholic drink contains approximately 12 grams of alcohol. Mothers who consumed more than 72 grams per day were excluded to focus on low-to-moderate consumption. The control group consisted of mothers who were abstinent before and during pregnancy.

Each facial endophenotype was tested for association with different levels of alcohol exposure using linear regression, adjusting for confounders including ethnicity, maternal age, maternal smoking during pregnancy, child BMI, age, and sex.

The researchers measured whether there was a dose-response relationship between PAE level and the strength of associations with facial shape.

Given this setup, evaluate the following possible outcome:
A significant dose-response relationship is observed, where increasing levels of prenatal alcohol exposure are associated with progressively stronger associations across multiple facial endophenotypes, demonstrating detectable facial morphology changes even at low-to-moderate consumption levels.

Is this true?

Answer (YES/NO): YES